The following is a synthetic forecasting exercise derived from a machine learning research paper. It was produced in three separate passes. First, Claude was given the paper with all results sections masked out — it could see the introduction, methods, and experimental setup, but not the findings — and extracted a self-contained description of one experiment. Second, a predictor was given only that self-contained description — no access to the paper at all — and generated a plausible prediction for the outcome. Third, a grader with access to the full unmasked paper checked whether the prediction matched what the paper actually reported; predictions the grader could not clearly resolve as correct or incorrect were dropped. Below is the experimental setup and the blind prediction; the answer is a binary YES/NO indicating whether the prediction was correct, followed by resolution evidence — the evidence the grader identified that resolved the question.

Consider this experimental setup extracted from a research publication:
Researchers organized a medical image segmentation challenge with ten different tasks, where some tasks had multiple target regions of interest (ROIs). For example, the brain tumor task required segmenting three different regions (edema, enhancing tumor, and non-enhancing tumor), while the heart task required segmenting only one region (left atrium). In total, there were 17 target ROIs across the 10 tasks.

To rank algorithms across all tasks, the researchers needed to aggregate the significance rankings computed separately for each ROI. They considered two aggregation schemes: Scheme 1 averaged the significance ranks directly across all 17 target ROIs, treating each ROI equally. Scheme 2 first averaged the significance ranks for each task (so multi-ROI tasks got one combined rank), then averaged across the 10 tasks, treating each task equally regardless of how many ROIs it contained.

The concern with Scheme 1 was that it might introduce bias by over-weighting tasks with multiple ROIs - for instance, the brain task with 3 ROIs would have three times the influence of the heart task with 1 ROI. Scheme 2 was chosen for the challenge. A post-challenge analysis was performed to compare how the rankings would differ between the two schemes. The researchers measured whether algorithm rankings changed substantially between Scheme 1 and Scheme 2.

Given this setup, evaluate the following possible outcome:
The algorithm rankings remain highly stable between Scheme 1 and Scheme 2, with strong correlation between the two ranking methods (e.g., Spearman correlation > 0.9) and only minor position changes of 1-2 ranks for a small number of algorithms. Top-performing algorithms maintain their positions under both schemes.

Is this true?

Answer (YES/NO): YES